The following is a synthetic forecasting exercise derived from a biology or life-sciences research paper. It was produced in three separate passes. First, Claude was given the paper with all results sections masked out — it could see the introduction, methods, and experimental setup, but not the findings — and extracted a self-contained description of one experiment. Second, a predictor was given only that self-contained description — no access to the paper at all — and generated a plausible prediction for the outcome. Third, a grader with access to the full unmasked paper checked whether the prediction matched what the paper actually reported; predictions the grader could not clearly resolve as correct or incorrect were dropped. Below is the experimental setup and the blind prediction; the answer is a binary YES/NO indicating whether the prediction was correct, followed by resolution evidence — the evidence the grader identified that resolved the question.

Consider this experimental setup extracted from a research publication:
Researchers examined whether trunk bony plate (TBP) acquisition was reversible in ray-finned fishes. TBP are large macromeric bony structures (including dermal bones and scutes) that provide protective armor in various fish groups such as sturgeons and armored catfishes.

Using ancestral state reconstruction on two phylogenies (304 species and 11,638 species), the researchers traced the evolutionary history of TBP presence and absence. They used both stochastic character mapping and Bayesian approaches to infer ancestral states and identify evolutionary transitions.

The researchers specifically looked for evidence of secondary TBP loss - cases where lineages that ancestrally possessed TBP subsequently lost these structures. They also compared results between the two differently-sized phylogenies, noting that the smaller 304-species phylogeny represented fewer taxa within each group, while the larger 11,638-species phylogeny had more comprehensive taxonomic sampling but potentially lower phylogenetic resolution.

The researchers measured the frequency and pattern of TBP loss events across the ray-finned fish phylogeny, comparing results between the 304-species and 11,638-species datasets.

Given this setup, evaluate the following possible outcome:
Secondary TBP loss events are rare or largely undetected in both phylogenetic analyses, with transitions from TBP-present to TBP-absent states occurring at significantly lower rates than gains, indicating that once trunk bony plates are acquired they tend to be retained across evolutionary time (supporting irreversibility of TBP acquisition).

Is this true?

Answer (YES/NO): YES